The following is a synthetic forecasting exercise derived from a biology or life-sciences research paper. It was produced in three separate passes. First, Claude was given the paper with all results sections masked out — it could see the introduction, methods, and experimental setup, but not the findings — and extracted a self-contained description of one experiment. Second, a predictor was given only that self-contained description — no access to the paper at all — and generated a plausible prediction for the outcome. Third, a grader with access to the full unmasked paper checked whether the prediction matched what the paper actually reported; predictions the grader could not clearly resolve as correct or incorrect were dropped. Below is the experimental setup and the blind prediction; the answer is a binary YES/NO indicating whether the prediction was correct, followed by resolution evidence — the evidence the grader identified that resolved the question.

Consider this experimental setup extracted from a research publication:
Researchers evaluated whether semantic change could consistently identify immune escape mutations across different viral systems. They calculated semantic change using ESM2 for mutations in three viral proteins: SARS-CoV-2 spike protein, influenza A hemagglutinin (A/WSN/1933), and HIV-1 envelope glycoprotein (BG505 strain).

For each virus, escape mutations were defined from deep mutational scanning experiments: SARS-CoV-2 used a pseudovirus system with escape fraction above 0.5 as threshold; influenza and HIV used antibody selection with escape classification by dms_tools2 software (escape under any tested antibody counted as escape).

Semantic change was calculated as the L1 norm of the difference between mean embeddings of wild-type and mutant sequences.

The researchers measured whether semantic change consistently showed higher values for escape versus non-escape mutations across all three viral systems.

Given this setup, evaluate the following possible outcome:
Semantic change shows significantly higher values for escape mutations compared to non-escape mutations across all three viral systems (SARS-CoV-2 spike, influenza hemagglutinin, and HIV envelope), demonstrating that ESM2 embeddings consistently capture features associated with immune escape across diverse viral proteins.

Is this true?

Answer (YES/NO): NO